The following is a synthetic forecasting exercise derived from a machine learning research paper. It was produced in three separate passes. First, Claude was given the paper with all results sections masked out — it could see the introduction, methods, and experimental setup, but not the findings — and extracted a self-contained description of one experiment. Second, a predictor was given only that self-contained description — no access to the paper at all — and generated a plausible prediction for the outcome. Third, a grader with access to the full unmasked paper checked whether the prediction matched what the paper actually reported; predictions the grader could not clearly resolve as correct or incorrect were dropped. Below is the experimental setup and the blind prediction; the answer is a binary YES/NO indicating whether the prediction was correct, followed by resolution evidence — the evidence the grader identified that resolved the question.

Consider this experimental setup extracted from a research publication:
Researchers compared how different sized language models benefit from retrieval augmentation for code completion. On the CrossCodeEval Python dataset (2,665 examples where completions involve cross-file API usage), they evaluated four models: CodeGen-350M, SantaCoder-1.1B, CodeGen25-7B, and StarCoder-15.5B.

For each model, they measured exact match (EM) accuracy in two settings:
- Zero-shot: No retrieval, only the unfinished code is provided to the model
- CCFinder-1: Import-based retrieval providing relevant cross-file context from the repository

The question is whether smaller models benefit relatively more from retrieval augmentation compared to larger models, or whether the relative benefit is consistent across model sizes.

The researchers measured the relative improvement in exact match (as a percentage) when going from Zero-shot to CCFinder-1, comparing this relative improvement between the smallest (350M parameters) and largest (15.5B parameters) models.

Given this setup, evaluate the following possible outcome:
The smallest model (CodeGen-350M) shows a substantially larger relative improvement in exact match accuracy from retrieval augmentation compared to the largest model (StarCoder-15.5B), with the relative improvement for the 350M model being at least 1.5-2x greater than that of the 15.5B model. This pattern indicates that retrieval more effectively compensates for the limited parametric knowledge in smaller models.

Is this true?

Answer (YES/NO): NO